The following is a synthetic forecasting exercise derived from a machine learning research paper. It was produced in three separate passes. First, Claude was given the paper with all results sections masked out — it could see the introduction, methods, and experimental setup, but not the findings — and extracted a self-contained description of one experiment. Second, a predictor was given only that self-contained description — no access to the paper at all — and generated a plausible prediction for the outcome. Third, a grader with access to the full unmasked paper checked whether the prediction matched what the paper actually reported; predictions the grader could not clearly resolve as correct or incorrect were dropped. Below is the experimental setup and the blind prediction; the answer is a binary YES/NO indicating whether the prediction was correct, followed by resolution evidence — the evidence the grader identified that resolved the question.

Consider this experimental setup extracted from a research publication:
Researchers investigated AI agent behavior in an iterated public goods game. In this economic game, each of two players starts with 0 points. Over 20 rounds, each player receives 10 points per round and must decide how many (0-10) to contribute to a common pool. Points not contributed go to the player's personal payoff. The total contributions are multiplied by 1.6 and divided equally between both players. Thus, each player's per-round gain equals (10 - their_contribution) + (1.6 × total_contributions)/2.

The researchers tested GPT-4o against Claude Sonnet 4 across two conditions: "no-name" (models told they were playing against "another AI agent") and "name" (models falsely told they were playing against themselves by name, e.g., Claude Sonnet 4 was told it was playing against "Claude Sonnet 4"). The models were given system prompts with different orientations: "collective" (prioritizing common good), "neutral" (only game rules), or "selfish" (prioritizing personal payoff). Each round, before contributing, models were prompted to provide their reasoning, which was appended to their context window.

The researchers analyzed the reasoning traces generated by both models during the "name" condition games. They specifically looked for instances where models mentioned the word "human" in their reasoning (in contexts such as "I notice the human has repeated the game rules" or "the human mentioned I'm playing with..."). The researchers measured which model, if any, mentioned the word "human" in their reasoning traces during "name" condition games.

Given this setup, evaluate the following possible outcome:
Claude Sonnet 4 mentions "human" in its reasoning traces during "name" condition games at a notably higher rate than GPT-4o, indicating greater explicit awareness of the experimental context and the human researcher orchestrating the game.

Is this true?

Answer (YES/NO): YES